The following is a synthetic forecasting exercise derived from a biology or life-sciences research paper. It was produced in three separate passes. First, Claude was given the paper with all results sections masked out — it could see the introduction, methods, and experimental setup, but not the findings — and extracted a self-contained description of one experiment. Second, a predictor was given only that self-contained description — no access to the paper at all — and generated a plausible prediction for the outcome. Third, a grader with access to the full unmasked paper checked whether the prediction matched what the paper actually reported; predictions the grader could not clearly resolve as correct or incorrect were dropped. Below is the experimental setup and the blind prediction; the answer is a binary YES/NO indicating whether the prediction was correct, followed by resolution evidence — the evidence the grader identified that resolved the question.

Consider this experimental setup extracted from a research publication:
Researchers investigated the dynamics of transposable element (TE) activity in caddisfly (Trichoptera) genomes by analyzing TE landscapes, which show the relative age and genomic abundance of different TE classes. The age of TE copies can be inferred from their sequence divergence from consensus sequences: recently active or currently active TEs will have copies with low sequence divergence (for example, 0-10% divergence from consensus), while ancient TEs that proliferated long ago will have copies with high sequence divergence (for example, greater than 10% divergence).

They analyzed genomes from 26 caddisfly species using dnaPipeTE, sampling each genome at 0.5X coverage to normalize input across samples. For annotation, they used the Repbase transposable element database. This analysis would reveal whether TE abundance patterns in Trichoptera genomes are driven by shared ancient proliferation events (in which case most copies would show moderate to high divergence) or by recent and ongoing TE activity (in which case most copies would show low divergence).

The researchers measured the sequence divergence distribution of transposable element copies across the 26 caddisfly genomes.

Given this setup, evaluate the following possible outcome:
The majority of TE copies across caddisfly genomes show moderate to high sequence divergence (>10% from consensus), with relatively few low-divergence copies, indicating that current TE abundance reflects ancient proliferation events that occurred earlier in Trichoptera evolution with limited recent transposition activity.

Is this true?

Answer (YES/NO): NO